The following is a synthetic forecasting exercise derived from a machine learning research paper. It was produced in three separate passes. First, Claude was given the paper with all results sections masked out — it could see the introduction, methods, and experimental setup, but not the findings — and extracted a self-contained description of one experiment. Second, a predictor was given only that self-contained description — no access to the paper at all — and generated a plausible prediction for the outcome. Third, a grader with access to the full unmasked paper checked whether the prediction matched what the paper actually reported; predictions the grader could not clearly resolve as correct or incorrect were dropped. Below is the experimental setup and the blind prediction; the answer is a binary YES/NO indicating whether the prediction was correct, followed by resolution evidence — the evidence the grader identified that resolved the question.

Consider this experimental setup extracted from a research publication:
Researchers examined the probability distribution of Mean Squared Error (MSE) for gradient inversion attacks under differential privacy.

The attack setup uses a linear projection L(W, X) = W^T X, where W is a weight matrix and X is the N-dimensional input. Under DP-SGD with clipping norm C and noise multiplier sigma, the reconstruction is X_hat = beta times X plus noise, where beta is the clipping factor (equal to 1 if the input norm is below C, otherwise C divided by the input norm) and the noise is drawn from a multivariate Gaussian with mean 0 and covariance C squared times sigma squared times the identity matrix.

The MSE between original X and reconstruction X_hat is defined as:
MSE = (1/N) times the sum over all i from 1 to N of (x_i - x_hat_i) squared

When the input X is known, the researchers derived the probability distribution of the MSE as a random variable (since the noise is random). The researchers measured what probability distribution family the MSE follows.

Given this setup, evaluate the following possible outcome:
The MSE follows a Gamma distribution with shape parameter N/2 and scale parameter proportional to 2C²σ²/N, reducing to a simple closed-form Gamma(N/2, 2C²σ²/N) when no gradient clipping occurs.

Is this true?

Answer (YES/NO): NO